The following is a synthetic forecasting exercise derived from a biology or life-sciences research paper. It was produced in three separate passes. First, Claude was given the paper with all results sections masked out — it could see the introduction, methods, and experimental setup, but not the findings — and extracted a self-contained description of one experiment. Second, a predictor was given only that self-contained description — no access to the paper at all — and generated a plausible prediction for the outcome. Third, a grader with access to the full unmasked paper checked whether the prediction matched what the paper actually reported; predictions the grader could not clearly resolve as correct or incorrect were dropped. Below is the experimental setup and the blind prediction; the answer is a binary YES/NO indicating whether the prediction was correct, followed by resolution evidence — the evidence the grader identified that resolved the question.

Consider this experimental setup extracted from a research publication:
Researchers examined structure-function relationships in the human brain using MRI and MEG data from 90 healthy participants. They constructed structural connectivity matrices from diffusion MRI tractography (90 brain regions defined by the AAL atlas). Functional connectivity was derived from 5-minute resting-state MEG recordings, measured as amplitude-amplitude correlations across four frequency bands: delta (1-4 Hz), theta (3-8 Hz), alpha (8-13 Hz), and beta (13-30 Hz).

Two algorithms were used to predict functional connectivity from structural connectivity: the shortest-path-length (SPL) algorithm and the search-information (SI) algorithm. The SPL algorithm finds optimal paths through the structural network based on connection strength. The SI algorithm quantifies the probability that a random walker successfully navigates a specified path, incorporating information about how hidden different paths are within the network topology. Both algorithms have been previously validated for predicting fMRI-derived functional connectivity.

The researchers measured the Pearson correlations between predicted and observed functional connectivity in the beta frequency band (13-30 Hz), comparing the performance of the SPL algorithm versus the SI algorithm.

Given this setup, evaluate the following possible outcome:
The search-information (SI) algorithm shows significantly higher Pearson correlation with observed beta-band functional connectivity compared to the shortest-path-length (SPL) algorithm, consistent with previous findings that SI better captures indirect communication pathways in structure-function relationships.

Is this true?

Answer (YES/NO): NO